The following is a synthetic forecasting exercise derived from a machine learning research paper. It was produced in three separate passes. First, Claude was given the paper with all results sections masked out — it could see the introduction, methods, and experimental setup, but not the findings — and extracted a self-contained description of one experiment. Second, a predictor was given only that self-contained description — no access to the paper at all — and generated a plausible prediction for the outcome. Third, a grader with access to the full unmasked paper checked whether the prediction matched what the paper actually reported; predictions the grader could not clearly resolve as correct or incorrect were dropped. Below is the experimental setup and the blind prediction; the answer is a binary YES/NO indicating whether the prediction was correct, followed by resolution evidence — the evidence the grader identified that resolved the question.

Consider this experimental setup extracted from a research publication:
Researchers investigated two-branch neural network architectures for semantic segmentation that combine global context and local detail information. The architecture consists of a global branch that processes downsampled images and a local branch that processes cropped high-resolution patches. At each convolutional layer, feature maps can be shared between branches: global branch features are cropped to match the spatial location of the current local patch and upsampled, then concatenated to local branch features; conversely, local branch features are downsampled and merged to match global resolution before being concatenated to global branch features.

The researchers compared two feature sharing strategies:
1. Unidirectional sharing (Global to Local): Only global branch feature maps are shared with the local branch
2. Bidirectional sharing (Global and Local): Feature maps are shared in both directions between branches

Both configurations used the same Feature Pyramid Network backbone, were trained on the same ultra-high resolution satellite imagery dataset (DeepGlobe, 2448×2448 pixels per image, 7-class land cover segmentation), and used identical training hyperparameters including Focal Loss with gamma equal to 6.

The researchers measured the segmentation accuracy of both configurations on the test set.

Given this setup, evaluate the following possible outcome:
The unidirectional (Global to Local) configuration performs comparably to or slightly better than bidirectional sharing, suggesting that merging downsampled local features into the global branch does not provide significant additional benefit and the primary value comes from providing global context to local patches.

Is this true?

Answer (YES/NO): NO